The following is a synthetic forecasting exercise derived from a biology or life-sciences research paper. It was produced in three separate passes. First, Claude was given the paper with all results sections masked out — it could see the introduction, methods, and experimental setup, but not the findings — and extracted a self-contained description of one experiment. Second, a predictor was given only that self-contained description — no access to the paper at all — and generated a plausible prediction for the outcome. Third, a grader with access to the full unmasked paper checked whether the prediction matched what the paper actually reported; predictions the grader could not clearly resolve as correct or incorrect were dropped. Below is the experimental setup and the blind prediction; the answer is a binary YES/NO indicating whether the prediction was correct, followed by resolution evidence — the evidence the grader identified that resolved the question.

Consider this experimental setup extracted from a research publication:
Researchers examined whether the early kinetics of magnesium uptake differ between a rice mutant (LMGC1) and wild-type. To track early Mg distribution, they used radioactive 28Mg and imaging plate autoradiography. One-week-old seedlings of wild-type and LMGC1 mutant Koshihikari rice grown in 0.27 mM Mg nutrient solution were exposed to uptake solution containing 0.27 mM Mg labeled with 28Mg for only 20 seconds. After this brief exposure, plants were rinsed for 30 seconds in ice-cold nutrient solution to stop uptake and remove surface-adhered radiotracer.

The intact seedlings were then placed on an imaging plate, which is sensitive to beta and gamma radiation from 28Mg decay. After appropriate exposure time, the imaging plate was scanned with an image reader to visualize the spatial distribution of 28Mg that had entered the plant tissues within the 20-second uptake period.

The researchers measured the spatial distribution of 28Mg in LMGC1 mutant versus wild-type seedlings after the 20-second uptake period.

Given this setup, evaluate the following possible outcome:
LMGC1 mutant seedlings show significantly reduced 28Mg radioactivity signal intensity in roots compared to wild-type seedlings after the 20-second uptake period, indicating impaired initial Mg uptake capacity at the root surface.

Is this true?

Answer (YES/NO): YES